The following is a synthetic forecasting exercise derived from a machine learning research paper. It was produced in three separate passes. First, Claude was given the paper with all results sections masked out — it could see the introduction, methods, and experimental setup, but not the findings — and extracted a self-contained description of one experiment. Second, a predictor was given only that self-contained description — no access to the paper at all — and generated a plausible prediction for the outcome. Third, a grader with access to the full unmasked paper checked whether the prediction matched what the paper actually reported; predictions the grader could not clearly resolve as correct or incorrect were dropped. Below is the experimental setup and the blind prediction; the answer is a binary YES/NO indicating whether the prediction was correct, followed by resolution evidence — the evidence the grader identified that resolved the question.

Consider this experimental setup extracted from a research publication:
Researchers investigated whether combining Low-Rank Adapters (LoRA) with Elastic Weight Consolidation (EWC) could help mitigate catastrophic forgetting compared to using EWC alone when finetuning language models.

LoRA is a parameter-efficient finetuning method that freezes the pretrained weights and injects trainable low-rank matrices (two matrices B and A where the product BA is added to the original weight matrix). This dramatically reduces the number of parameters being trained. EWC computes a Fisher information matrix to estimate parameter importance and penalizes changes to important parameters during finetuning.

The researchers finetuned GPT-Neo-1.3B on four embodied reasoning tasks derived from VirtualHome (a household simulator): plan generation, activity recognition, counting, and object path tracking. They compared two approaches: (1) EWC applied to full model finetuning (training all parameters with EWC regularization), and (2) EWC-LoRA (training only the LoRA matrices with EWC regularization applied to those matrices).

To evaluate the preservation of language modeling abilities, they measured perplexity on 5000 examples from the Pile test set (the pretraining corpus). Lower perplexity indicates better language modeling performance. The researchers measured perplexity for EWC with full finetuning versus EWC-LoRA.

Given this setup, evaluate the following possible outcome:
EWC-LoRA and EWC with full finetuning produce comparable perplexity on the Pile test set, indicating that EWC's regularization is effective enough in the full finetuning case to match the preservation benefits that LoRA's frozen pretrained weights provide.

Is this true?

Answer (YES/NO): NO